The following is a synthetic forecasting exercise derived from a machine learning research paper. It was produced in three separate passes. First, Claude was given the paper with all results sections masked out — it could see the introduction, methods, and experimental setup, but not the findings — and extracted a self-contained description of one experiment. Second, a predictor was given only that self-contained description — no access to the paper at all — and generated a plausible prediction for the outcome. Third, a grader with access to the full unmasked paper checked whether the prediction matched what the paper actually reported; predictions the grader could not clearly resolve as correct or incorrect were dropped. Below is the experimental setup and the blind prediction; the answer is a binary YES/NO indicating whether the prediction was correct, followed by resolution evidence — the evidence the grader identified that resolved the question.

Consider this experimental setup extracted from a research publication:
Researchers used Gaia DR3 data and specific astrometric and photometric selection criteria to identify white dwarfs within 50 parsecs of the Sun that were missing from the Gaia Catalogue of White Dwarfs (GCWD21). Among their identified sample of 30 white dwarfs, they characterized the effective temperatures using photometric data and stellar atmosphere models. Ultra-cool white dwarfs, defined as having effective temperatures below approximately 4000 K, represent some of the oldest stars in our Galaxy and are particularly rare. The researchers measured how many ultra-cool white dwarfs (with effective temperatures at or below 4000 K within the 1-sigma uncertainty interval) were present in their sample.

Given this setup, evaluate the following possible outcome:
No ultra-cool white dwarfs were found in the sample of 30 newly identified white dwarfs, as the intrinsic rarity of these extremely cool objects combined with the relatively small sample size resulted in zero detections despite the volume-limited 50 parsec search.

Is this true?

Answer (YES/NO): NO